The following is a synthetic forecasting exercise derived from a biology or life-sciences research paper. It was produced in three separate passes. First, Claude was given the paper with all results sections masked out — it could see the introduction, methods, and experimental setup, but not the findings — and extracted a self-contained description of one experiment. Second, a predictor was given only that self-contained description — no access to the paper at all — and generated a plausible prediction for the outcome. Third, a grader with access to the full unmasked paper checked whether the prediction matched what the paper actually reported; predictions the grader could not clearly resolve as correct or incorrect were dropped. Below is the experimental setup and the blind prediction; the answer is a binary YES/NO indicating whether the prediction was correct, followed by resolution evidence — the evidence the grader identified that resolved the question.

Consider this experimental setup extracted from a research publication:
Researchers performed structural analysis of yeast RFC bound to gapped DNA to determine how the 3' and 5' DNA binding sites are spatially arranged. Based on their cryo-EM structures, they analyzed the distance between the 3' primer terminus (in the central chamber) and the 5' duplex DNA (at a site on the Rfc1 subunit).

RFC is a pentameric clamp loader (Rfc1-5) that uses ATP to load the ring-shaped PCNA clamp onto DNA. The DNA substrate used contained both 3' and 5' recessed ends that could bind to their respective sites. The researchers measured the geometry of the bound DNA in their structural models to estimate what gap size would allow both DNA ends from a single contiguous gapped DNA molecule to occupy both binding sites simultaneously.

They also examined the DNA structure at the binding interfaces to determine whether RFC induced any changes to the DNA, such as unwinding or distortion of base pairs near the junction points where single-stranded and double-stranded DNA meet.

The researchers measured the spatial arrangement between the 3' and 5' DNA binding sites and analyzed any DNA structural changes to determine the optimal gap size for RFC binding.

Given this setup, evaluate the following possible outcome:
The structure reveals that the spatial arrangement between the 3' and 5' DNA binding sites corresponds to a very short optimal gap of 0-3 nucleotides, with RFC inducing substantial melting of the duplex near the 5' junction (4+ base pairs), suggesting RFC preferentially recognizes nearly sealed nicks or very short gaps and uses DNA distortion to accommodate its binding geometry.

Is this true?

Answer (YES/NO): NO